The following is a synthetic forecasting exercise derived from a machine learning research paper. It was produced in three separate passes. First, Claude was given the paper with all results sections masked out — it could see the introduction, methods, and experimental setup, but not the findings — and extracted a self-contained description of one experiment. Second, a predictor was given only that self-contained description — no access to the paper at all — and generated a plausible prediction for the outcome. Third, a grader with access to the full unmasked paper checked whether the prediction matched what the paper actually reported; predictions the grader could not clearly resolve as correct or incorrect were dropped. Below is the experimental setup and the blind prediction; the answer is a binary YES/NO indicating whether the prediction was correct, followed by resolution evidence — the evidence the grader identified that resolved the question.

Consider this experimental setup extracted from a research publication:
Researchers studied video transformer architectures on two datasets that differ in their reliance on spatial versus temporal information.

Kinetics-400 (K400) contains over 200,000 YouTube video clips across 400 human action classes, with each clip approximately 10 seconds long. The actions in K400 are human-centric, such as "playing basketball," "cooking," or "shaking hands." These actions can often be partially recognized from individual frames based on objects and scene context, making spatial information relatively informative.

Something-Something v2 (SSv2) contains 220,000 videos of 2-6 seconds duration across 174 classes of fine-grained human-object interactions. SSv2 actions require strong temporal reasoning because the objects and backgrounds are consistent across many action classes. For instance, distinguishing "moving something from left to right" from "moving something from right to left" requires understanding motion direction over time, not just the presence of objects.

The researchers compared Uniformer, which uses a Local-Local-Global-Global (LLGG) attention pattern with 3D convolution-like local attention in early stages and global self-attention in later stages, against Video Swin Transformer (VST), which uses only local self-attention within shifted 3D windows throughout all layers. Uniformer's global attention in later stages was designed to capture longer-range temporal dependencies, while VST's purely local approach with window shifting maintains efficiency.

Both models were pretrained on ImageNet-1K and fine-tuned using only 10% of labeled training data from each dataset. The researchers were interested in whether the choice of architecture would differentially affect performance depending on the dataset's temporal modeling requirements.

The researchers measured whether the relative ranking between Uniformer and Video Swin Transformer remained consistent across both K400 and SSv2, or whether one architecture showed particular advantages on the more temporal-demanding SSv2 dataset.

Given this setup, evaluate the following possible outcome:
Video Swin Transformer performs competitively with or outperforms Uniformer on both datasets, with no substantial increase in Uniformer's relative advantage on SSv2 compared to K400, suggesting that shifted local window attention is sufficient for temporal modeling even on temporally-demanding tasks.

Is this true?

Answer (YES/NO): NO